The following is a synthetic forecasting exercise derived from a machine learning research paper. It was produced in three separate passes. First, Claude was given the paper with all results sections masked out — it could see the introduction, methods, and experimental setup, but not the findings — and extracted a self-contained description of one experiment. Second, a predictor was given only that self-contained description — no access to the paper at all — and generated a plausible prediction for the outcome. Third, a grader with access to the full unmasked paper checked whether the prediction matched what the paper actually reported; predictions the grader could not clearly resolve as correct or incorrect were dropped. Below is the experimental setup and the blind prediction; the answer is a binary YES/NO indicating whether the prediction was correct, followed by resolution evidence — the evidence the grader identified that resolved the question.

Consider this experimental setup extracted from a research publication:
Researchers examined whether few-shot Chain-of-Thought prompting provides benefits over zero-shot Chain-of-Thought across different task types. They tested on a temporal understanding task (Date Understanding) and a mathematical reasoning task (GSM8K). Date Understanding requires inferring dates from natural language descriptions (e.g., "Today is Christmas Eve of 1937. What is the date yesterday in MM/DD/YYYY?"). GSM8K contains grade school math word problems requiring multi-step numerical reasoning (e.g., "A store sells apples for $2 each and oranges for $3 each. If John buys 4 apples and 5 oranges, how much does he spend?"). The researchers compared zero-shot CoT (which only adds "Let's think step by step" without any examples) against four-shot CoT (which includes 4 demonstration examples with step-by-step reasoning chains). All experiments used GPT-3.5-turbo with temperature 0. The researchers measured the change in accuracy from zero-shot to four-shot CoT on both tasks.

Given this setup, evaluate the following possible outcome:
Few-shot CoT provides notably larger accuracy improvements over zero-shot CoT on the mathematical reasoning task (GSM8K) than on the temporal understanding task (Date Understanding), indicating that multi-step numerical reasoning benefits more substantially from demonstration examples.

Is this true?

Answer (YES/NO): YES